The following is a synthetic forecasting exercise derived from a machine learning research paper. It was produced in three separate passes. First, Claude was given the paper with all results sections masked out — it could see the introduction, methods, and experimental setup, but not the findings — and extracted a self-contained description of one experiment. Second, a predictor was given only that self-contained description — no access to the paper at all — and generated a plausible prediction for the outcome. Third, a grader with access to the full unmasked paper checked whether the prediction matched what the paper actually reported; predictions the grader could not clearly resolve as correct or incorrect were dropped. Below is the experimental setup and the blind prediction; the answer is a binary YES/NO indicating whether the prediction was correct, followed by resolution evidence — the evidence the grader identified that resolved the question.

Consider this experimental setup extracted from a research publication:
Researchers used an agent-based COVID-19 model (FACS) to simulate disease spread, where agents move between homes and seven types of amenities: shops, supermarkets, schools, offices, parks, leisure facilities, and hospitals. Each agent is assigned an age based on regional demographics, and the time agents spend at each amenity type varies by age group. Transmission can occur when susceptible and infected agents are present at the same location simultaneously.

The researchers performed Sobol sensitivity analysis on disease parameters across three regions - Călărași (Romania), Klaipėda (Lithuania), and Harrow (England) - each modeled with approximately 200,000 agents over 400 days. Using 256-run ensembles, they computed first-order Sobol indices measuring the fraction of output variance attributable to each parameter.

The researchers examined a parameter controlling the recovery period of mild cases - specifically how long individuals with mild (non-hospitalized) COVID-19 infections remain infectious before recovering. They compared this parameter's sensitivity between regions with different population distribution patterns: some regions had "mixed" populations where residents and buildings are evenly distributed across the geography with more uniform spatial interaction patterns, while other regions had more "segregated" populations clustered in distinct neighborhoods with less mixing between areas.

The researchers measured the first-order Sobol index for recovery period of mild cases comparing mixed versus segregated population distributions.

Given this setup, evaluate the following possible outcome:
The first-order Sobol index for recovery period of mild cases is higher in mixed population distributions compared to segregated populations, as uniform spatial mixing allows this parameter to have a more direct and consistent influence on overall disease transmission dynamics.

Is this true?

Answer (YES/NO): YES